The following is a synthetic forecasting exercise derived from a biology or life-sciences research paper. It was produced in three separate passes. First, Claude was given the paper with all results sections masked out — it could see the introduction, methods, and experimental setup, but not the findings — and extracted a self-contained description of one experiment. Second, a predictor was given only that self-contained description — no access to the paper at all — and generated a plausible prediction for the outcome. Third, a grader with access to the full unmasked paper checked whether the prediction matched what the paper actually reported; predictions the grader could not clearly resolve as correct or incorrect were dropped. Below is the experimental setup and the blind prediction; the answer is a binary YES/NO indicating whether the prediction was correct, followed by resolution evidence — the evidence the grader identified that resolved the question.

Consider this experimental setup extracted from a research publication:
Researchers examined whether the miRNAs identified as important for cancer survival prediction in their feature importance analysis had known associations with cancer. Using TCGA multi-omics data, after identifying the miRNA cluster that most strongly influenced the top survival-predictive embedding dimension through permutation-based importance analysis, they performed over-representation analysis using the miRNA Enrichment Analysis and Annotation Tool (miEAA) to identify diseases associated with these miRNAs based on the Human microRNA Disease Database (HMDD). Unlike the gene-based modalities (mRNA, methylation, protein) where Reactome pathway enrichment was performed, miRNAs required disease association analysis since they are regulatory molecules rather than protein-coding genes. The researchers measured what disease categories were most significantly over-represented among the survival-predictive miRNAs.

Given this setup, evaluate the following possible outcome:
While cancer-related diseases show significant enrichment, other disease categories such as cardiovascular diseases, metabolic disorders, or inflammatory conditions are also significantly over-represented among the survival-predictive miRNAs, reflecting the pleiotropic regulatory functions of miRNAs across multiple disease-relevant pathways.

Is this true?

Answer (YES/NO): NO